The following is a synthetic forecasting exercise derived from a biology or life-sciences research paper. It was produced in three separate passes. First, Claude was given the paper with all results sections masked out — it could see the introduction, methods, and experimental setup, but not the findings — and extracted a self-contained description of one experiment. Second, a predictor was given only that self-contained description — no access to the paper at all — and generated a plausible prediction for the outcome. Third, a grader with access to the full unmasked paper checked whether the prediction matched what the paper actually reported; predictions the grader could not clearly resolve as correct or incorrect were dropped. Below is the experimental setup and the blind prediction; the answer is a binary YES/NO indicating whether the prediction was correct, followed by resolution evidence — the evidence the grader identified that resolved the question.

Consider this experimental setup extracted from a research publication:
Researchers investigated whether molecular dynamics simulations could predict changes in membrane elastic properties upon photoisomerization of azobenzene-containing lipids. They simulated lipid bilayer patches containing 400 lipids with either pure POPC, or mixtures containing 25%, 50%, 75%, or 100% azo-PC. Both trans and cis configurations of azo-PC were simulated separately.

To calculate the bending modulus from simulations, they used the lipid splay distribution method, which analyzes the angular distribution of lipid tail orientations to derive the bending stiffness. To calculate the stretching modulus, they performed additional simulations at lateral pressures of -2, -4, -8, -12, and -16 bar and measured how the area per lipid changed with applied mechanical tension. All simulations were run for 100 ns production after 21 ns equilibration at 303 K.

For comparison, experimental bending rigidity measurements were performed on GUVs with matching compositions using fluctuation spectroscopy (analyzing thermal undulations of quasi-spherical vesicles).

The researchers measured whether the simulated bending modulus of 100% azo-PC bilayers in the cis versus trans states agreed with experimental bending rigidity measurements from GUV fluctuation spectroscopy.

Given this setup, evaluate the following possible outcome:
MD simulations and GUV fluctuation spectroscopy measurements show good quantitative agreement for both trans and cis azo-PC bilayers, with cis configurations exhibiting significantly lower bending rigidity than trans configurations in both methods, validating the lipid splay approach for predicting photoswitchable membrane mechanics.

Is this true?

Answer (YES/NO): YES